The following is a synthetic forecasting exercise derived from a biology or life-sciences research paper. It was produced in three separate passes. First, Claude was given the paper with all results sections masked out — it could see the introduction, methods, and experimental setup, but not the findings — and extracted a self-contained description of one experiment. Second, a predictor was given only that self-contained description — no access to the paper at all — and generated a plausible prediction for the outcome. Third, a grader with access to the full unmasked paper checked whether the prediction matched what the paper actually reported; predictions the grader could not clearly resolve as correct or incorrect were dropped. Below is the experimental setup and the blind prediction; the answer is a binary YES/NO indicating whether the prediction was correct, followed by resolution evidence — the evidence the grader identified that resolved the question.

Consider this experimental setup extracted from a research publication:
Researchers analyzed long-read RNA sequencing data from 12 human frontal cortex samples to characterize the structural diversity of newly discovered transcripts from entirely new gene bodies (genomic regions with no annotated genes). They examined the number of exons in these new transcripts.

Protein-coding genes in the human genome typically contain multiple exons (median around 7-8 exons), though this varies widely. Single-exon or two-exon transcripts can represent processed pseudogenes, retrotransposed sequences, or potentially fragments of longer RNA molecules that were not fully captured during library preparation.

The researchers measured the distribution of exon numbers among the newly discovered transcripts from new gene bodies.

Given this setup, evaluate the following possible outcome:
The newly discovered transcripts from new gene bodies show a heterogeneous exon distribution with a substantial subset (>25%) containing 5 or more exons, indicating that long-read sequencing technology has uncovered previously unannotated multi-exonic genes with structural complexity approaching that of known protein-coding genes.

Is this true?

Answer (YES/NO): NO